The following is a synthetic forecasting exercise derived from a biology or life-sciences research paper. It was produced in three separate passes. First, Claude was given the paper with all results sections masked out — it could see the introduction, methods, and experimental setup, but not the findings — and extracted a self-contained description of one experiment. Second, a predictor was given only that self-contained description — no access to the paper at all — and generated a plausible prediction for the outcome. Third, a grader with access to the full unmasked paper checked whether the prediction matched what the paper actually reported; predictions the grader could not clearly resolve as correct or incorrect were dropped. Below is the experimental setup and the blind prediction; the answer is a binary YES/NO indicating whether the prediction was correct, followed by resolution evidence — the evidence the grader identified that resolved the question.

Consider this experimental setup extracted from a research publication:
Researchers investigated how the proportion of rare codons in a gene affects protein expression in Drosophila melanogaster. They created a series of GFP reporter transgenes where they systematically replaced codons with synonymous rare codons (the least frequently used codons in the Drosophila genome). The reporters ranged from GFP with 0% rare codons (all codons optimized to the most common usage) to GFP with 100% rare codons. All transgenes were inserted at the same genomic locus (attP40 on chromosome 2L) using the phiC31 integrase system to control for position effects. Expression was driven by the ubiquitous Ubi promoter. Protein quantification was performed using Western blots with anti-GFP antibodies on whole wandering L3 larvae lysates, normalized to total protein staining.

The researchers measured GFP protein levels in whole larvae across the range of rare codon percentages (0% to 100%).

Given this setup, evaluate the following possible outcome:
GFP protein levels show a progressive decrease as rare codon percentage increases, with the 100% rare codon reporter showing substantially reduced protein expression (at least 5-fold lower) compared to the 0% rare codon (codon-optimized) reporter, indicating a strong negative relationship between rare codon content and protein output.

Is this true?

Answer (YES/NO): NO